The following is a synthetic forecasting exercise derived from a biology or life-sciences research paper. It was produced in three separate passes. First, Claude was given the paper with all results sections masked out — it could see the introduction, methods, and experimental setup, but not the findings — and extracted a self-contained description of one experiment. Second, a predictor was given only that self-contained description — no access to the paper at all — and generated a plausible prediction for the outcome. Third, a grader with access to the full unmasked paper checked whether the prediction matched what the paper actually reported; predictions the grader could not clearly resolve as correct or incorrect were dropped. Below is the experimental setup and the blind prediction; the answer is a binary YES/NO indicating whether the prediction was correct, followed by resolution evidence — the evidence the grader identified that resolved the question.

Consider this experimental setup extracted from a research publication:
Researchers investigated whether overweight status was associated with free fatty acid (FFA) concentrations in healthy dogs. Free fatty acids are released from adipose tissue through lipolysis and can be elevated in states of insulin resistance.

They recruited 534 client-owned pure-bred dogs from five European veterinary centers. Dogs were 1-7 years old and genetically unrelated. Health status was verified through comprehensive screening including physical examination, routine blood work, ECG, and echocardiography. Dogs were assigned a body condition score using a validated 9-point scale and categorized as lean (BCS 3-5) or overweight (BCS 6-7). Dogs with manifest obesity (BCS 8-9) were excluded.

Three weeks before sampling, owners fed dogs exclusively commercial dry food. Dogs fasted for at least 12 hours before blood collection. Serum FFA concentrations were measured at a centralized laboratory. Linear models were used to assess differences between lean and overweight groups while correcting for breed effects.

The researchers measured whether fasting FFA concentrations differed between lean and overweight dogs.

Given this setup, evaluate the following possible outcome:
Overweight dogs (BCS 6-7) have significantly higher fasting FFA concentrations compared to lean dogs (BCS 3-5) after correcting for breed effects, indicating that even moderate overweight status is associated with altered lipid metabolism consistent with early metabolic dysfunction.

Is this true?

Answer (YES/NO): NO